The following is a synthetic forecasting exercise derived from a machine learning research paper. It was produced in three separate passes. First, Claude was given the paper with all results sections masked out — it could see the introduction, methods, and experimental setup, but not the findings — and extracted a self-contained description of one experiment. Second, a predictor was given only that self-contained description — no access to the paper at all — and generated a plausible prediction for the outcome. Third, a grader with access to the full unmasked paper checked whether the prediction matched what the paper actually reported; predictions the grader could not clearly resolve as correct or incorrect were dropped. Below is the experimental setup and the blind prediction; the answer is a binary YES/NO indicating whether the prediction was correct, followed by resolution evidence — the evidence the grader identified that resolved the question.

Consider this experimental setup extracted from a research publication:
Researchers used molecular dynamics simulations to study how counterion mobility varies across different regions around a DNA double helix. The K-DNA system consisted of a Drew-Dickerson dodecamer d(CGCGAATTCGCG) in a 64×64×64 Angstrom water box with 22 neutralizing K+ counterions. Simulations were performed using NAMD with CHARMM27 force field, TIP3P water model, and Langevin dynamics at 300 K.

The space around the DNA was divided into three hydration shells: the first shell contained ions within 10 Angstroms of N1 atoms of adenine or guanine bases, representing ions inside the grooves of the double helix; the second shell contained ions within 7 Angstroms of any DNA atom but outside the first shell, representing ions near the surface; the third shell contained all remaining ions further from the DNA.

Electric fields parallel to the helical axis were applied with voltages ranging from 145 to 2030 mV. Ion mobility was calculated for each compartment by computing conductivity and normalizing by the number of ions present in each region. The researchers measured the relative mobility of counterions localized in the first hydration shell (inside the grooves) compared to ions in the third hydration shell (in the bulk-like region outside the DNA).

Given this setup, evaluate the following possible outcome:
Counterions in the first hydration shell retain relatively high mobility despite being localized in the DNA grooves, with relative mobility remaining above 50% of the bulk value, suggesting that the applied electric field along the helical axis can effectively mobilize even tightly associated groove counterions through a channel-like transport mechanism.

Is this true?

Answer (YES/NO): NO